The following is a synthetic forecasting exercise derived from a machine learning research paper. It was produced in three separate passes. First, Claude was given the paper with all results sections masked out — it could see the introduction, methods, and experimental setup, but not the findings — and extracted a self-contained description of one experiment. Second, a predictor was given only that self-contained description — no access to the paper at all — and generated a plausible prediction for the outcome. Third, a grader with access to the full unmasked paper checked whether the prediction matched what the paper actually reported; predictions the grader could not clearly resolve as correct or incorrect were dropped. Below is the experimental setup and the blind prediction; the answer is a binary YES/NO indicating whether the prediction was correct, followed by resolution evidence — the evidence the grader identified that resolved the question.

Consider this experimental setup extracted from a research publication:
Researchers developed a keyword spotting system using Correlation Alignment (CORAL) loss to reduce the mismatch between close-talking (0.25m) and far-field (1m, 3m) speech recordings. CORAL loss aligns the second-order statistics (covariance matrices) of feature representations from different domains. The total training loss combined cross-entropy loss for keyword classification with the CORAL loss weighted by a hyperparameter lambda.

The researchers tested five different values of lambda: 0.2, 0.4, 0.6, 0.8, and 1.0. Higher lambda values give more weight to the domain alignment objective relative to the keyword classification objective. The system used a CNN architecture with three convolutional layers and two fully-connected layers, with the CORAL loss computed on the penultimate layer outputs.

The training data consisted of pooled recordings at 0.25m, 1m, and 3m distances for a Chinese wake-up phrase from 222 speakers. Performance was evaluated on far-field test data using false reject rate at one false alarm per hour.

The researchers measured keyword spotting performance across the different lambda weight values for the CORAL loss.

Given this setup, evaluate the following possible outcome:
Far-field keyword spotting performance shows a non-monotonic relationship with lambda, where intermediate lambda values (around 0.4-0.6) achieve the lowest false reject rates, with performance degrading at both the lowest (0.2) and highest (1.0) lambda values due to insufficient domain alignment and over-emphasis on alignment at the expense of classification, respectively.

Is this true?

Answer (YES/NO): NO